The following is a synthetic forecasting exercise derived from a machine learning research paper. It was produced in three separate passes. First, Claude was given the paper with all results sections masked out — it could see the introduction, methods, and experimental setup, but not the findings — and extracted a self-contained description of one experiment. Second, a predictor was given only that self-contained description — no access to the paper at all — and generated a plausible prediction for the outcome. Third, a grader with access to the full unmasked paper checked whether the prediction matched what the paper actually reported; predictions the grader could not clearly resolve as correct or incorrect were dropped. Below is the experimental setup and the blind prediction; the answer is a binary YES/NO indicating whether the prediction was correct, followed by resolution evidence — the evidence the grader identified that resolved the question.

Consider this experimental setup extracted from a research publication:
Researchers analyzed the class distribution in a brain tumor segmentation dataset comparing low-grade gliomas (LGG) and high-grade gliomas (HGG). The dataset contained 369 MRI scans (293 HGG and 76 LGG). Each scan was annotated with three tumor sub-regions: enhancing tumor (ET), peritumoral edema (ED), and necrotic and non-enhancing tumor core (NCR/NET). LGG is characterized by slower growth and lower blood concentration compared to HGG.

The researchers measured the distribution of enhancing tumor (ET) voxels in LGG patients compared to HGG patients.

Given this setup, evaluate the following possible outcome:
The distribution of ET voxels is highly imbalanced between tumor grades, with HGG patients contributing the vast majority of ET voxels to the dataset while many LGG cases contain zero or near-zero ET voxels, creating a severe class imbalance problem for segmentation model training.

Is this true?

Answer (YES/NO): YES